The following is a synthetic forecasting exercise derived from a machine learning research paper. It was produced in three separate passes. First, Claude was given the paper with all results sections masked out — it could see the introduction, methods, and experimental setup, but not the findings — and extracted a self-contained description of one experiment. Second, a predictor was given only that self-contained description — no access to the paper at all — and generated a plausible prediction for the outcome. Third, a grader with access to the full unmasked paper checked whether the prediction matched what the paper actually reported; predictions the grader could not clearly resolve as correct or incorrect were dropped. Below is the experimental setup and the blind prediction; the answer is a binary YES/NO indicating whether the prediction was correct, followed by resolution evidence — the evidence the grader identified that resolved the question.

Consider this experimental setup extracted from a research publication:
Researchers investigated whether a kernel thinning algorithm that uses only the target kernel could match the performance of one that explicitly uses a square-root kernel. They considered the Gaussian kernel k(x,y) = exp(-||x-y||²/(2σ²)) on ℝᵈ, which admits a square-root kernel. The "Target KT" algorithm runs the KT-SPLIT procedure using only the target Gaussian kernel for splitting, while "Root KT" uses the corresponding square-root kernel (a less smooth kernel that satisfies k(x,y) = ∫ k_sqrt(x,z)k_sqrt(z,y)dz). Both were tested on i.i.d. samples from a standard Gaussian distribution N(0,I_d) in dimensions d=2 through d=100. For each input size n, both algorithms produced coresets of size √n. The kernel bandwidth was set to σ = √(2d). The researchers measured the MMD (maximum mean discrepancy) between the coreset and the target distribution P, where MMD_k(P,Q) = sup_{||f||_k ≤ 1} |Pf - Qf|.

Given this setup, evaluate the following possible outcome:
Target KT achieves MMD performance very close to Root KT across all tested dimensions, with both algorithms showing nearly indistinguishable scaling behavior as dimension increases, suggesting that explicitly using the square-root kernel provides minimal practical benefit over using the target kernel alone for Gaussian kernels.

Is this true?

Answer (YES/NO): YES